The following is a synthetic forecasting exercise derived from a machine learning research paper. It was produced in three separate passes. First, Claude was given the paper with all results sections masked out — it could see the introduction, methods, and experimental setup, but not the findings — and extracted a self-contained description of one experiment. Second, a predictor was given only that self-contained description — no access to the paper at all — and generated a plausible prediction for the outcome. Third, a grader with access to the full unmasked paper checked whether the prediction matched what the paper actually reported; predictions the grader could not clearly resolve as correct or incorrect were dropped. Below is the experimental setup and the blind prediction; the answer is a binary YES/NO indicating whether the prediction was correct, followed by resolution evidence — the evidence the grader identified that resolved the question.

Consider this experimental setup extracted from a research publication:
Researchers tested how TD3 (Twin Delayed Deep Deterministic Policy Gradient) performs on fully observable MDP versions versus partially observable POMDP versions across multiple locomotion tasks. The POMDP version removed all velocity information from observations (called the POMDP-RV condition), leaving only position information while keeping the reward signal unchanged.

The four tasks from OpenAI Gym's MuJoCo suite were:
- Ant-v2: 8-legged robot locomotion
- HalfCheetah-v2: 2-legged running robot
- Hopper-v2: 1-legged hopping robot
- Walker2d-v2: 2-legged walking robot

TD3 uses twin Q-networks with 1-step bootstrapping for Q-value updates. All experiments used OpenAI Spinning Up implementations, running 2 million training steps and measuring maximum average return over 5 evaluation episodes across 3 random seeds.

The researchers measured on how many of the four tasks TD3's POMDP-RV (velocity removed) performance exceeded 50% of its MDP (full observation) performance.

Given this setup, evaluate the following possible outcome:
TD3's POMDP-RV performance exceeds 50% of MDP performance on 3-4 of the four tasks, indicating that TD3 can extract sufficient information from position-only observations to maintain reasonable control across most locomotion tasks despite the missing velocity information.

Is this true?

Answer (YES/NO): NO